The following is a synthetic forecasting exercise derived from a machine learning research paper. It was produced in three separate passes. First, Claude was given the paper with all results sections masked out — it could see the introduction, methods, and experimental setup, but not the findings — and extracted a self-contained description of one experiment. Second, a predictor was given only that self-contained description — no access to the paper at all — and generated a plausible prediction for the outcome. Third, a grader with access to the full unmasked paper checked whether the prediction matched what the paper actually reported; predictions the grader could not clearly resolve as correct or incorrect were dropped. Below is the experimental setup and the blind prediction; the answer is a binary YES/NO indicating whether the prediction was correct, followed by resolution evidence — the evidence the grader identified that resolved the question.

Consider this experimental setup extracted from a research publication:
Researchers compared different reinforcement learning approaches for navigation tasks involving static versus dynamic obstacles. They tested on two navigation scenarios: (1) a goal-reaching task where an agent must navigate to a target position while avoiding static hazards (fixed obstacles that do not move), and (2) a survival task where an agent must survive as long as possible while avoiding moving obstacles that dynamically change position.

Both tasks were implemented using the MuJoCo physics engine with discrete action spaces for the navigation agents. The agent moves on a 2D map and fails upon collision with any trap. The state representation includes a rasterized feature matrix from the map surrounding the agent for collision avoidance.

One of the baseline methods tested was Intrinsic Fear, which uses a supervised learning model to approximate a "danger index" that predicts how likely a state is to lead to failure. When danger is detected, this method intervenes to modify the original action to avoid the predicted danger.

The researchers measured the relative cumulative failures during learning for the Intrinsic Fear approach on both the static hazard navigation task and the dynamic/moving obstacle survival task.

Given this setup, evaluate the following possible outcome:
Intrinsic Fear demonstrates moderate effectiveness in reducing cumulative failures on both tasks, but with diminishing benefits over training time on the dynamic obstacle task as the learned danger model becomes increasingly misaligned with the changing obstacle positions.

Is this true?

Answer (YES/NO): NO